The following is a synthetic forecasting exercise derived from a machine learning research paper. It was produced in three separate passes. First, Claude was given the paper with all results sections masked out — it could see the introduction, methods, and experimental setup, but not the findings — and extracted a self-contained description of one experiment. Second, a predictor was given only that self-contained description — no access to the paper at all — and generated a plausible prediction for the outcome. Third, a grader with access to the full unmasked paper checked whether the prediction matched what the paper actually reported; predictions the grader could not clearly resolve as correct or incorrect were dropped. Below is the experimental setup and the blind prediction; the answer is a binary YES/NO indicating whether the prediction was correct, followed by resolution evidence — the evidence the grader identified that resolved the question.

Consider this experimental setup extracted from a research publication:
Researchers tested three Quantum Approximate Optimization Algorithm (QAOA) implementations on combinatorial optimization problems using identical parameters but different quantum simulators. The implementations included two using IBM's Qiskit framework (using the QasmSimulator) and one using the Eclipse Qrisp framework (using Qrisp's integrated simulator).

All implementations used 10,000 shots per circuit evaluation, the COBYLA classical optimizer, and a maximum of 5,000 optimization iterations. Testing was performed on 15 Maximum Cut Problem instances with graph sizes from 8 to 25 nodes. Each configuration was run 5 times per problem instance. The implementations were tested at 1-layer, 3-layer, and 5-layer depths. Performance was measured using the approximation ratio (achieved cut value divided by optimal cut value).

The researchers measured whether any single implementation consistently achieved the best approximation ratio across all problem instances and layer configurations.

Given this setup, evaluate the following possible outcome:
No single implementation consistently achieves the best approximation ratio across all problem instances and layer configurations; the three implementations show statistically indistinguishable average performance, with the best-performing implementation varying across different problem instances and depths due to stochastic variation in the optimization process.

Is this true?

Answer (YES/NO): NO